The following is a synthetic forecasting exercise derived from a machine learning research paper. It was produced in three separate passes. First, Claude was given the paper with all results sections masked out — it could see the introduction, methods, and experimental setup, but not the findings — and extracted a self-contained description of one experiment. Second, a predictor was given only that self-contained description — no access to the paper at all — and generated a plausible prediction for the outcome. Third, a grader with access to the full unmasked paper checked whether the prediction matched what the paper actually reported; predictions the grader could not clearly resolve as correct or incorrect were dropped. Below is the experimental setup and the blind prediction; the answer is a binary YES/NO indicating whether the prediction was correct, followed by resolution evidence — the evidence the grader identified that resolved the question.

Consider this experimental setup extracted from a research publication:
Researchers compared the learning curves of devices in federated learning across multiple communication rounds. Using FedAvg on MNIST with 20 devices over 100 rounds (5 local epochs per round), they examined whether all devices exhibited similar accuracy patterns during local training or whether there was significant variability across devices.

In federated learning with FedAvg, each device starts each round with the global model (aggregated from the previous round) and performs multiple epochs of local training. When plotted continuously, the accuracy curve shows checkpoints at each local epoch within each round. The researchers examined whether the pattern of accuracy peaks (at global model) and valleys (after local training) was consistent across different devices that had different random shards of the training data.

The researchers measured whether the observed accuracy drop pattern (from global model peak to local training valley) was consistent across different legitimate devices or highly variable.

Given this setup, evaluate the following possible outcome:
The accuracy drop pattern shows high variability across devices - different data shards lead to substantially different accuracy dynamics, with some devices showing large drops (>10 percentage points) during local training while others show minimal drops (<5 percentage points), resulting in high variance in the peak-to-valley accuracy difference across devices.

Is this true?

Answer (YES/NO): NO